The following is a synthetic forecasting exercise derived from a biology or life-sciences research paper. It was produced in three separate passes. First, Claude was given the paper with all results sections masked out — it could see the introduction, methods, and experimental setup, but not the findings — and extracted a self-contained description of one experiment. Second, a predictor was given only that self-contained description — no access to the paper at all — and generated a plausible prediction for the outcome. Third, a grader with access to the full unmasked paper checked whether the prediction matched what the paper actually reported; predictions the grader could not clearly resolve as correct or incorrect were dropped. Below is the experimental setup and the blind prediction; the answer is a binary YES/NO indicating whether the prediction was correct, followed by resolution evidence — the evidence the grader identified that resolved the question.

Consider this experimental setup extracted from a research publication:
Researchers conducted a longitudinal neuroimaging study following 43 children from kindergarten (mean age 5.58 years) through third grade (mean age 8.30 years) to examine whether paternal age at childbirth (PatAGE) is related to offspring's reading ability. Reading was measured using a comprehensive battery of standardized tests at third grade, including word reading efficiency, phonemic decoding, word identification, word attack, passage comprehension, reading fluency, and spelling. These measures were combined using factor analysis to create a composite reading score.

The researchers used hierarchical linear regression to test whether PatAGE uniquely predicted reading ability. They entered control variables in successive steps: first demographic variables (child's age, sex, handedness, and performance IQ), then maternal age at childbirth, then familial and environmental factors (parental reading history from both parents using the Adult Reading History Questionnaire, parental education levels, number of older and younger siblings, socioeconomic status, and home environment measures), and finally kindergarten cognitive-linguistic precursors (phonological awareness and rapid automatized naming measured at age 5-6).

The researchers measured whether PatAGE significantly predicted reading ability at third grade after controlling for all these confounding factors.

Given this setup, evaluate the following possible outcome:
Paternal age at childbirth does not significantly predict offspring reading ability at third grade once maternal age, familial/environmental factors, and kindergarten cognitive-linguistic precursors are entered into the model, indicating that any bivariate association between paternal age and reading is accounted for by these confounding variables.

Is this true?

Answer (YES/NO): NO